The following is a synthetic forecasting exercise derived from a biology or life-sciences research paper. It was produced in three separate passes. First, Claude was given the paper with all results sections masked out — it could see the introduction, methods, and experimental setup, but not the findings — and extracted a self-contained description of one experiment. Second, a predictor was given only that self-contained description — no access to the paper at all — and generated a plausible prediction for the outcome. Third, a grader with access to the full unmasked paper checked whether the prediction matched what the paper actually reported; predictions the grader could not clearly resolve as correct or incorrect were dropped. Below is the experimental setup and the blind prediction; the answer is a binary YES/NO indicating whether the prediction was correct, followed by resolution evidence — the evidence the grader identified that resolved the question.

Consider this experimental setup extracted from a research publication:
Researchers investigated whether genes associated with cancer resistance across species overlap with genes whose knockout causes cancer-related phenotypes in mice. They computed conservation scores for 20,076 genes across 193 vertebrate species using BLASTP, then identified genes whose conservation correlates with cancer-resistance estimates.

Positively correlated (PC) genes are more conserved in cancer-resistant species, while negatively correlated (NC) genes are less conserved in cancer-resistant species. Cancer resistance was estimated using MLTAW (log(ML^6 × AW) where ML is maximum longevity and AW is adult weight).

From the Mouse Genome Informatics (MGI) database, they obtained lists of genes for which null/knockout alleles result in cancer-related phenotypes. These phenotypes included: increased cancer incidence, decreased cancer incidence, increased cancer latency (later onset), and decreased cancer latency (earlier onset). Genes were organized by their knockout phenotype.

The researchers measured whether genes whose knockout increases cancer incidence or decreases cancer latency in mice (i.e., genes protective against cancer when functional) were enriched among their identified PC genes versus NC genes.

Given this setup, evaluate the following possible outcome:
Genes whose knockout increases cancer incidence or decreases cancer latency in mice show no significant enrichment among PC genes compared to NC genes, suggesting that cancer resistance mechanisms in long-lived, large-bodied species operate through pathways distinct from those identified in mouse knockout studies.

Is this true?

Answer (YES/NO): NO